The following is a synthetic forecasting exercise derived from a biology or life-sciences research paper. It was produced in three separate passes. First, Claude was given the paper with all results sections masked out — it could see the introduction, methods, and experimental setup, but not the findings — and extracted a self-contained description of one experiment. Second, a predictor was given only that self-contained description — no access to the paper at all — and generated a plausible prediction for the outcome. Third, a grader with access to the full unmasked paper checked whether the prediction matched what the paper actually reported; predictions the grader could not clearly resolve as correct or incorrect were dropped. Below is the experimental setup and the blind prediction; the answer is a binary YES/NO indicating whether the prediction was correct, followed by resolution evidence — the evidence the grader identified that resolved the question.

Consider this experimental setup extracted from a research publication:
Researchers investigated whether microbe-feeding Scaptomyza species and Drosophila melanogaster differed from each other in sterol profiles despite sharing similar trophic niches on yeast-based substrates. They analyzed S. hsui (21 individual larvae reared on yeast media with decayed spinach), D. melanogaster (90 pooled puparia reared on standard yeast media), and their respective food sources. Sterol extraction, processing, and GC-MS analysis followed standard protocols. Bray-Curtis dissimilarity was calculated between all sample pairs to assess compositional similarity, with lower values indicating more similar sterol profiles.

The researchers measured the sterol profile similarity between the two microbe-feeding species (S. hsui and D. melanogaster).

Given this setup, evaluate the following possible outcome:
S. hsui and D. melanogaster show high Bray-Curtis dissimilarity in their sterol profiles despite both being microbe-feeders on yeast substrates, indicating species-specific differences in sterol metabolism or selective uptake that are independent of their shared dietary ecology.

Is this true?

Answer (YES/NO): NO